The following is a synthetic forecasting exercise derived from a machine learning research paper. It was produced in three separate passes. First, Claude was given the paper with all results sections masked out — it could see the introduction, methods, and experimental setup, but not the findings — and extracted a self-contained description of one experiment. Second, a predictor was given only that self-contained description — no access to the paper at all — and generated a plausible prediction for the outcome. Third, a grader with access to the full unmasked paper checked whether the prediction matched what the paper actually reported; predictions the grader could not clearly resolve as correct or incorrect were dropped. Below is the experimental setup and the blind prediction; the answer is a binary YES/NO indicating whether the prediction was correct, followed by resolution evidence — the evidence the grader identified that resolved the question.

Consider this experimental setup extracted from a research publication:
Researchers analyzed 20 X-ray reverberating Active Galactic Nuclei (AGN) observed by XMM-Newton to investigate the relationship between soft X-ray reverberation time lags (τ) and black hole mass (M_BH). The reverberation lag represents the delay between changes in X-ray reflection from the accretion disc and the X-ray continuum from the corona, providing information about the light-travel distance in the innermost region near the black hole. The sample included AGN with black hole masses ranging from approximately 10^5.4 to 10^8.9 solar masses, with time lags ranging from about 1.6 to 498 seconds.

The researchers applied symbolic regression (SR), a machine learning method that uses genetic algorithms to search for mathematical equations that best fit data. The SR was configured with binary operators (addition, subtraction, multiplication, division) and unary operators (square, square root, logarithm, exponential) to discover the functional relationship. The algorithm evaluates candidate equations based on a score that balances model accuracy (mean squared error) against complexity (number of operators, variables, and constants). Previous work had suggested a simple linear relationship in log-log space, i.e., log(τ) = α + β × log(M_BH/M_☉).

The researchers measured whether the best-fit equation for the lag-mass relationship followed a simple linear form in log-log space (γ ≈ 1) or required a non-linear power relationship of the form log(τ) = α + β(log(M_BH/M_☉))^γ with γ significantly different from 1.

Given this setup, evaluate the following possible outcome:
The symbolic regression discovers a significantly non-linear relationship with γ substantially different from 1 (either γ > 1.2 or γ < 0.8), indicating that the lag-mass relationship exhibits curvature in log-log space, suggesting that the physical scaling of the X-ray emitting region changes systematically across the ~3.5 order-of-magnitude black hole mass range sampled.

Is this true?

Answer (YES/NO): NO